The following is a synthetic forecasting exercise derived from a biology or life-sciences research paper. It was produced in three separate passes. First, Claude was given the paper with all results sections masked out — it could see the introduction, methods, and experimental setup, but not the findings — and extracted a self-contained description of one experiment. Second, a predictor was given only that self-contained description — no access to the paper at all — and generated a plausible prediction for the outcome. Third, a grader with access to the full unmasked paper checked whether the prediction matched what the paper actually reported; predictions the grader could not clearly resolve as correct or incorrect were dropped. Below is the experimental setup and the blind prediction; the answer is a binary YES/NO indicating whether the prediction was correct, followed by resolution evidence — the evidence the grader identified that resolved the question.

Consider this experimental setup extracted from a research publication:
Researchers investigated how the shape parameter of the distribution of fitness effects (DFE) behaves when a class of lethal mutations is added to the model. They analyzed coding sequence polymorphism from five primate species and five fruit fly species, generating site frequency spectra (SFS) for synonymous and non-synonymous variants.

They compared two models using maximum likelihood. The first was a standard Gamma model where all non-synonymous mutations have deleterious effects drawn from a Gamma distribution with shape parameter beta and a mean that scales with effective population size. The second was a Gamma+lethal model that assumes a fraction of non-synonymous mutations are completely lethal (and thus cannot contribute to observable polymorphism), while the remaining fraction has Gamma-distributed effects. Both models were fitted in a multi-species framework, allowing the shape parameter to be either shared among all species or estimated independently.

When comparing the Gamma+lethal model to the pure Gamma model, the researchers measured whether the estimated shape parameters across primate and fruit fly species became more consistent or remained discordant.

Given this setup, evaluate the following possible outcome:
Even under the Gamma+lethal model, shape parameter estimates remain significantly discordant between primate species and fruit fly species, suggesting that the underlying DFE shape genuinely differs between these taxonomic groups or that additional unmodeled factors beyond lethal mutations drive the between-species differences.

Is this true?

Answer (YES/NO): NO